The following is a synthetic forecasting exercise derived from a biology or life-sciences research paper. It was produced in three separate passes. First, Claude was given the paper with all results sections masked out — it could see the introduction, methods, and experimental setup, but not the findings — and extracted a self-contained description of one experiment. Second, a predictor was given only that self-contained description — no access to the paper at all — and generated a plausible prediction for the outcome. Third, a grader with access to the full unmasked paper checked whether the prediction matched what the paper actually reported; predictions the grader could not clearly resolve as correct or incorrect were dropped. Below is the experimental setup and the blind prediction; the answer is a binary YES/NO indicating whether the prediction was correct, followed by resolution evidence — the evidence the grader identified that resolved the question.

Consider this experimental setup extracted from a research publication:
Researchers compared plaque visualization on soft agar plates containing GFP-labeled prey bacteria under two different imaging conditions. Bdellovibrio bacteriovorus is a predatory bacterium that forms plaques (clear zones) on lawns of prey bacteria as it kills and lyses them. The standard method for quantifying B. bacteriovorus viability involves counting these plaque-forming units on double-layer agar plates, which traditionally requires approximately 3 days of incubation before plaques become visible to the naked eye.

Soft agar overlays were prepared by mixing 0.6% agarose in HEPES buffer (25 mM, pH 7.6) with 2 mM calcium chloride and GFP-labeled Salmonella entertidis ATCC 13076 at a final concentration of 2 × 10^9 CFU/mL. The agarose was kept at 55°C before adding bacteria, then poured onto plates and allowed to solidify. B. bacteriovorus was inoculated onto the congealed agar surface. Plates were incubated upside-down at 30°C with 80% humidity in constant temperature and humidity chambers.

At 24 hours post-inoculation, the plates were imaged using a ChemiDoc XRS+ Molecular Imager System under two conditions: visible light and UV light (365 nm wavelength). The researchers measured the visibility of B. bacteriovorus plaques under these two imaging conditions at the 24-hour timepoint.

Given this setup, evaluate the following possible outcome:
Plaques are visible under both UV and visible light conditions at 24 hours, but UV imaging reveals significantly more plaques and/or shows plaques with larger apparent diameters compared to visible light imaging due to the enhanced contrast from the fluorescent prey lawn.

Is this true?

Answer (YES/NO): NO